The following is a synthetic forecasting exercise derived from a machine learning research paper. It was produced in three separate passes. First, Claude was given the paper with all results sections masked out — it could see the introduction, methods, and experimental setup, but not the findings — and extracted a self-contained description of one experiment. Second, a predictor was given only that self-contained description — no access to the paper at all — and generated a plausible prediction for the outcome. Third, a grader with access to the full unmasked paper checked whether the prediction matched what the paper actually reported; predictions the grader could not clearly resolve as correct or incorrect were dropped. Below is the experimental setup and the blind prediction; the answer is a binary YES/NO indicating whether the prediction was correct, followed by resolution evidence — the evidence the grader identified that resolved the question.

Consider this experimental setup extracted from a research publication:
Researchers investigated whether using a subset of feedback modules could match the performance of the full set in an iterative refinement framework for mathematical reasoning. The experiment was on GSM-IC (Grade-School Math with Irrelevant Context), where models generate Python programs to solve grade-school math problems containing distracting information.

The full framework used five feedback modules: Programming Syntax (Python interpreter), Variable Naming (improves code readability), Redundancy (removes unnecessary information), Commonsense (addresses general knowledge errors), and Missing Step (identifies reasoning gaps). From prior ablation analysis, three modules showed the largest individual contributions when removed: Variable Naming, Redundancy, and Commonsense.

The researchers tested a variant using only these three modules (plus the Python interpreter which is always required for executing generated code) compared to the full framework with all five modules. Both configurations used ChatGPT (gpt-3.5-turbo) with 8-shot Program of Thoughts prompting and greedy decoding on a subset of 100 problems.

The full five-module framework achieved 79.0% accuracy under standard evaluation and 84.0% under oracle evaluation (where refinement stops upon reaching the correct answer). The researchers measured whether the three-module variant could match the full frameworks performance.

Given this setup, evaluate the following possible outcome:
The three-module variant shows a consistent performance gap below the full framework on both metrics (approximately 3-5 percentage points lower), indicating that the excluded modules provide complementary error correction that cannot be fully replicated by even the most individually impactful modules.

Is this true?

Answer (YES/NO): NO